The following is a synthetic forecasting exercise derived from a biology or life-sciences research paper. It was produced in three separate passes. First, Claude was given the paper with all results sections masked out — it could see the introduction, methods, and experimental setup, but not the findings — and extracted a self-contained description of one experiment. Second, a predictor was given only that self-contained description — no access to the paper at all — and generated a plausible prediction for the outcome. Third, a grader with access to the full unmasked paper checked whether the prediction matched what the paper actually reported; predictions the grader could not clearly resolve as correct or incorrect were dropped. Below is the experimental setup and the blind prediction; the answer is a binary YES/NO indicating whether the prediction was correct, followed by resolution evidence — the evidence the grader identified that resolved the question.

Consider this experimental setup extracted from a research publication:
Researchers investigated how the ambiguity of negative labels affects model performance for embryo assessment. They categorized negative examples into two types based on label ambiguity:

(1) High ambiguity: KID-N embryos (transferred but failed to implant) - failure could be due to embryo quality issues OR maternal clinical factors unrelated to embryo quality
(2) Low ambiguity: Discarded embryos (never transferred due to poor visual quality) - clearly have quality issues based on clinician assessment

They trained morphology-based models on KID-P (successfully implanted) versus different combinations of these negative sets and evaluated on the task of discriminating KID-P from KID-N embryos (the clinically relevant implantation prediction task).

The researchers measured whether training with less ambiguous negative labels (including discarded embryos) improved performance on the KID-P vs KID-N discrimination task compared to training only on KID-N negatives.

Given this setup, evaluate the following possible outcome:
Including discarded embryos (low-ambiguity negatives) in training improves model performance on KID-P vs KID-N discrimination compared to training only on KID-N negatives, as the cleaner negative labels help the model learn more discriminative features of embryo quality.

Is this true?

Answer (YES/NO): YES